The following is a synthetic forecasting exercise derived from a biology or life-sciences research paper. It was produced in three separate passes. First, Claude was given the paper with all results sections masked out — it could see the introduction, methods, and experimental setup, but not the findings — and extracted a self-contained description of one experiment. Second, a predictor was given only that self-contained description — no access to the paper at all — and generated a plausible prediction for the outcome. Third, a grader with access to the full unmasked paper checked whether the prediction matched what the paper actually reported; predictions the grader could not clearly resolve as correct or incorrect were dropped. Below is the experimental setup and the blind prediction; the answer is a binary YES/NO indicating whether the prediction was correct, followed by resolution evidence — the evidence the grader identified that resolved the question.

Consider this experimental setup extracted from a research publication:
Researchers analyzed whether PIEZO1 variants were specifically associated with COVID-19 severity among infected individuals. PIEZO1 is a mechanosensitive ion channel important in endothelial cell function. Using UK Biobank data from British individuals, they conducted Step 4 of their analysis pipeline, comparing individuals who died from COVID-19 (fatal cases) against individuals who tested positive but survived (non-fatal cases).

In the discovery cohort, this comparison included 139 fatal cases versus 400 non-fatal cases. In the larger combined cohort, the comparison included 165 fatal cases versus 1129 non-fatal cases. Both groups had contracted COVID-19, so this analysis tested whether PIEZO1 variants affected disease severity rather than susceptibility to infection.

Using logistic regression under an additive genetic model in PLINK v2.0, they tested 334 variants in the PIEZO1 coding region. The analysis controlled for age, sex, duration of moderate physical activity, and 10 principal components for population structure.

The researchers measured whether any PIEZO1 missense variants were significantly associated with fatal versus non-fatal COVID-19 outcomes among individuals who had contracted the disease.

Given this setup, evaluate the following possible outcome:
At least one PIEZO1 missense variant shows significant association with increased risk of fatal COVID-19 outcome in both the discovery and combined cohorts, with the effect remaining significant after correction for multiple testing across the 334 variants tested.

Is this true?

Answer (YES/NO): NO